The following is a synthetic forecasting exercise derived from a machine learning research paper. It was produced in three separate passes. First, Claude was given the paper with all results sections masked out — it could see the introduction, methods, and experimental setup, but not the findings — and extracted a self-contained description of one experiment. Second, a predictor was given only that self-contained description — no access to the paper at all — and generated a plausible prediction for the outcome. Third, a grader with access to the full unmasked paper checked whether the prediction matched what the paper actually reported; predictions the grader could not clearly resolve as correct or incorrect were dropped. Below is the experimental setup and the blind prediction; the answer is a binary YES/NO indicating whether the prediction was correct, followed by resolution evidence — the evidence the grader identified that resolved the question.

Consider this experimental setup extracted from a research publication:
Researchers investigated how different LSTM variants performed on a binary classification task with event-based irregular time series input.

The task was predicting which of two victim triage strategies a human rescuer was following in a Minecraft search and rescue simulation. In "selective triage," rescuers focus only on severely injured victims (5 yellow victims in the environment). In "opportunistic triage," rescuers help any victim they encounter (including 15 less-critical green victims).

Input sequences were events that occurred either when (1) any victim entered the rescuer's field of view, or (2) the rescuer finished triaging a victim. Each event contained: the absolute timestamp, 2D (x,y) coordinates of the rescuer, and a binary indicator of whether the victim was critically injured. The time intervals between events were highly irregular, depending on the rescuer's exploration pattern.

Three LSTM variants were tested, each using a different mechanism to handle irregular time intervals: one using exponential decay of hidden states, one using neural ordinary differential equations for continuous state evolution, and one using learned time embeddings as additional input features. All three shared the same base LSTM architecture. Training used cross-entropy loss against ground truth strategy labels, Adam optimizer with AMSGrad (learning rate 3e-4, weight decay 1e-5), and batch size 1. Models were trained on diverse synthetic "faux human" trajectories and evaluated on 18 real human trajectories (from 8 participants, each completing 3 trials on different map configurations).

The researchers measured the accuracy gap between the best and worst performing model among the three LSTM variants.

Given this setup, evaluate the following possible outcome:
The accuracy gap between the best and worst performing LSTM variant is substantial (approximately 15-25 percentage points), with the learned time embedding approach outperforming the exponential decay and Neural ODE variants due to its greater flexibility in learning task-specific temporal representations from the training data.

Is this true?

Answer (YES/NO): NO